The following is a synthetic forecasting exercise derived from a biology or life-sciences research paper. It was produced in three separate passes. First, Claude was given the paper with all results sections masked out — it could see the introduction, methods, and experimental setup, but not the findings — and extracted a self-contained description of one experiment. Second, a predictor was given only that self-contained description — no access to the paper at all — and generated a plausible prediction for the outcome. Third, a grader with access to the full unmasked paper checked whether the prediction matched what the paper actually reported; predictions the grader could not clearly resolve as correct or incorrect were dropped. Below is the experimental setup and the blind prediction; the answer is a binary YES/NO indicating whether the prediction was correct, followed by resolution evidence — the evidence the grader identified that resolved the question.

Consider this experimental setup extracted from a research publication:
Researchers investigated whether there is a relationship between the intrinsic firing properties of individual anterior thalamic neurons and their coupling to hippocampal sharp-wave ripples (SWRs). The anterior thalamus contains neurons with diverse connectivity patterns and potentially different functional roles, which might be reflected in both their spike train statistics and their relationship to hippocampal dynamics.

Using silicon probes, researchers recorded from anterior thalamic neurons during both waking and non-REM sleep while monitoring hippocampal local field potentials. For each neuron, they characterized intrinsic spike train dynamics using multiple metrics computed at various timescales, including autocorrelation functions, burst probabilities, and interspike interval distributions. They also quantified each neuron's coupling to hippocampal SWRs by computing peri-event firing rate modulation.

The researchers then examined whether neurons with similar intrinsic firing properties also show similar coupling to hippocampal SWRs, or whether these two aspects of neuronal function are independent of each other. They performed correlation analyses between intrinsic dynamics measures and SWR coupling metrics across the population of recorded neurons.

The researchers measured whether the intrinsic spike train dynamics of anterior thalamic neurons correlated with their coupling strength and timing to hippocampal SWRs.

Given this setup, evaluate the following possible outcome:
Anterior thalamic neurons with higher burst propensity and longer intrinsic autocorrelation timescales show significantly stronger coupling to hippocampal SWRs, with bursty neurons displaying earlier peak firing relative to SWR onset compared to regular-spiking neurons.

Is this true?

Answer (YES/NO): NO